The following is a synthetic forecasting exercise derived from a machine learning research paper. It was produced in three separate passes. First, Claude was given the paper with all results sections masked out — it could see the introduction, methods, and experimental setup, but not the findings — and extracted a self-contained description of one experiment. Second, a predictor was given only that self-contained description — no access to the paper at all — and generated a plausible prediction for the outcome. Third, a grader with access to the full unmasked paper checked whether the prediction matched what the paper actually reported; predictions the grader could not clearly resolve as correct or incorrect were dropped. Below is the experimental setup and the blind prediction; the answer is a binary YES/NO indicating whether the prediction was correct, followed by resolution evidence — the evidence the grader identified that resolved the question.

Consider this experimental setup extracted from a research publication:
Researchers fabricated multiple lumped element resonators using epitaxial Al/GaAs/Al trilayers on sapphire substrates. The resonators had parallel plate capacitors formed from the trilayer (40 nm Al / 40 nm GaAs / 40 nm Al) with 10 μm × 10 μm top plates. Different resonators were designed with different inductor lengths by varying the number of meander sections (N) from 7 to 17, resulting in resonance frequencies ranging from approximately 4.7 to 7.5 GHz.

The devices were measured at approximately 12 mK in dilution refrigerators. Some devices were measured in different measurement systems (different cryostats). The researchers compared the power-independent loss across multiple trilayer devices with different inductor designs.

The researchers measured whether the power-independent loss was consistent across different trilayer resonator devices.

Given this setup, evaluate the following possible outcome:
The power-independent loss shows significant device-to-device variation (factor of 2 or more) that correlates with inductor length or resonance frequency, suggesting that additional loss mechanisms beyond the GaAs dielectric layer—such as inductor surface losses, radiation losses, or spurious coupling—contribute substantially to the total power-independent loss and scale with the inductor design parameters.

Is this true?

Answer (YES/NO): NO